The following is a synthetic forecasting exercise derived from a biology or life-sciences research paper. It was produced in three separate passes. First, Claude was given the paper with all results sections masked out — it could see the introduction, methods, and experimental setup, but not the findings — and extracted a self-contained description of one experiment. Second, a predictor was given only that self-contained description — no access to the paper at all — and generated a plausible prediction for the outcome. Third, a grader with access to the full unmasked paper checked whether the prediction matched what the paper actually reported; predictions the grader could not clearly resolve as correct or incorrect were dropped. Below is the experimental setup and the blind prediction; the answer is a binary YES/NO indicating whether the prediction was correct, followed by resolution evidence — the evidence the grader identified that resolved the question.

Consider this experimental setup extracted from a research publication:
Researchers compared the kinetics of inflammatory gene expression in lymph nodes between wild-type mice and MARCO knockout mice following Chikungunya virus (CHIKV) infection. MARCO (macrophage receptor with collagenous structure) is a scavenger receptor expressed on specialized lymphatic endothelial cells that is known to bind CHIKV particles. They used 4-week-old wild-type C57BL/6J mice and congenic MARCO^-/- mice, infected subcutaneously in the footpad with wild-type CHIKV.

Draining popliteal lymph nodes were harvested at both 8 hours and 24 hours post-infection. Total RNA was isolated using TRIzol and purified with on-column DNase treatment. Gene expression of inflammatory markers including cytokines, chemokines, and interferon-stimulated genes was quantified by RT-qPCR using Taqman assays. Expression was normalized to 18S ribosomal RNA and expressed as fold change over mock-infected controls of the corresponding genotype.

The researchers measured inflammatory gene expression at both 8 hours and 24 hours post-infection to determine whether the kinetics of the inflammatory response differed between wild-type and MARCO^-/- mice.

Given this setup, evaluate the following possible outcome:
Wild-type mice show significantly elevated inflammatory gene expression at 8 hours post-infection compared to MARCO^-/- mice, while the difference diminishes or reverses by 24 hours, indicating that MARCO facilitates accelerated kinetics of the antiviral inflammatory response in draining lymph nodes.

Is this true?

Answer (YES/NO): NO